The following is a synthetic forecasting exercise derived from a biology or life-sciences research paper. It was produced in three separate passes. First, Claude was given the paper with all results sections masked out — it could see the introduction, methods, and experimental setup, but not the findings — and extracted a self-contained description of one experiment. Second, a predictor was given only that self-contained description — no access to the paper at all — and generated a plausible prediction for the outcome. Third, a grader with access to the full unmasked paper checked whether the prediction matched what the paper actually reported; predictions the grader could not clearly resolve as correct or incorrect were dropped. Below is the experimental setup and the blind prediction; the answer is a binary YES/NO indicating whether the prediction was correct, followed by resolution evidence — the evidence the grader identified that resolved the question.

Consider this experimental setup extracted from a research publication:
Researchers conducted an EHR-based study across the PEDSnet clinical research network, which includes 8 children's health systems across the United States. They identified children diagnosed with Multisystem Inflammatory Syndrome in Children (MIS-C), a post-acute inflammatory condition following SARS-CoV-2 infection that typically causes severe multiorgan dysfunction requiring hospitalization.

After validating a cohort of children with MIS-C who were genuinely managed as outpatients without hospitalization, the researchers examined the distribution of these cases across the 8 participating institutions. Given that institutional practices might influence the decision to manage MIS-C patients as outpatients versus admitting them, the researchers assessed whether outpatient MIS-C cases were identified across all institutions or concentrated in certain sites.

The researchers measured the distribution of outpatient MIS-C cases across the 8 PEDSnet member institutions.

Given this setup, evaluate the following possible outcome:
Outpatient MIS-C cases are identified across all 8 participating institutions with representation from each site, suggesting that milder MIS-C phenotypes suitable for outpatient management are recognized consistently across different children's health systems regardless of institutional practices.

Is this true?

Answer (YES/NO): NO